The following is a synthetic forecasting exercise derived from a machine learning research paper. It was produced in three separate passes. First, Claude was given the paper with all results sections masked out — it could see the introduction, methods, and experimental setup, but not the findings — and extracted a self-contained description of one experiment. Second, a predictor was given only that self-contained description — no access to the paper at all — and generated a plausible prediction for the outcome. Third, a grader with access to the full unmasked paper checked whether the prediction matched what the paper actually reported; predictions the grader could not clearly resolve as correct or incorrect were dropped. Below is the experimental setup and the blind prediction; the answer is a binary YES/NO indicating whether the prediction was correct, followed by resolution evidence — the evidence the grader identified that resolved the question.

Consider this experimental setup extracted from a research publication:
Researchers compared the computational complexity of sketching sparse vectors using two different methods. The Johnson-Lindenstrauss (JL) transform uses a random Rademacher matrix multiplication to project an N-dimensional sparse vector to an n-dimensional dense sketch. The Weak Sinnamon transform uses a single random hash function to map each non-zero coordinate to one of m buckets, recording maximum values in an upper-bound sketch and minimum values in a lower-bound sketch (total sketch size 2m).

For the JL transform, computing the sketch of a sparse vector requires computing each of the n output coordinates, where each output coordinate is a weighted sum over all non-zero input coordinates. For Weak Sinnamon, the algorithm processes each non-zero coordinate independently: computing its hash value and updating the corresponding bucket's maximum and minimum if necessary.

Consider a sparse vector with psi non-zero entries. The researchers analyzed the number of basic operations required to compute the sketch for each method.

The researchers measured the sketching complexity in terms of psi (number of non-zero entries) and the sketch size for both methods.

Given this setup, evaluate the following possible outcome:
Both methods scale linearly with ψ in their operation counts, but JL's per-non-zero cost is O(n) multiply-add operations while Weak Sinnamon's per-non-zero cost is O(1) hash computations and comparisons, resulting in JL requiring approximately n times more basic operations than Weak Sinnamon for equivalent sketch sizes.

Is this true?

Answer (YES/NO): YES